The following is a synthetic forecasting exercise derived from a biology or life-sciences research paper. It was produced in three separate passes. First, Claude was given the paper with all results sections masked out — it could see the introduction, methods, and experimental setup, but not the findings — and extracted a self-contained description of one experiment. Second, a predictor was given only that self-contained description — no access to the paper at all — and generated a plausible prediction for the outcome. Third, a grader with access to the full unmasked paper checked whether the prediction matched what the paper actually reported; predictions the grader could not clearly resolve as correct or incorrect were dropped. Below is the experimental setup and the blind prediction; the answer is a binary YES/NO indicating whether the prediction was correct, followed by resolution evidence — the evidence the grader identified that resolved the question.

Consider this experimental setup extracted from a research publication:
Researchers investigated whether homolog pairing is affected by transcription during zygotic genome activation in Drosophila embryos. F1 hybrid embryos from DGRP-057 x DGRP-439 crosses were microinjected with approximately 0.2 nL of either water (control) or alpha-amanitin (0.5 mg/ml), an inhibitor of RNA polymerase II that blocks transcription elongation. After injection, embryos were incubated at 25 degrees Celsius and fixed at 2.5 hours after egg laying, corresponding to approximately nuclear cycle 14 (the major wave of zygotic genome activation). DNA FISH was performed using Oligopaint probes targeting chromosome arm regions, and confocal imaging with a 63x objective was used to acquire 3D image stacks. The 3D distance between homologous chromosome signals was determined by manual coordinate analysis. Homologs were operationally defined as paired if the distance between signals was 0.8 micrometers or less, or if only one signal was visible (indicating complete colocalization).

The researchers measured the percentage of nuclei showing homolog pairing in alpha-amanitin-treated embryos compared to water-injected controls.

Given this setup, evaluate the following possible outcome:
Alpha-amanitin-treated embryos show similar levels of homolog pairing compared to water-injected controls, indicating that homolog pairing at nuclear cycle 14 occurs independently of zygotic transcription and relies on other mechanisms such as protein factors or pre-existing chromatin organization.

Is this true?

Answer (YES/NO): YES